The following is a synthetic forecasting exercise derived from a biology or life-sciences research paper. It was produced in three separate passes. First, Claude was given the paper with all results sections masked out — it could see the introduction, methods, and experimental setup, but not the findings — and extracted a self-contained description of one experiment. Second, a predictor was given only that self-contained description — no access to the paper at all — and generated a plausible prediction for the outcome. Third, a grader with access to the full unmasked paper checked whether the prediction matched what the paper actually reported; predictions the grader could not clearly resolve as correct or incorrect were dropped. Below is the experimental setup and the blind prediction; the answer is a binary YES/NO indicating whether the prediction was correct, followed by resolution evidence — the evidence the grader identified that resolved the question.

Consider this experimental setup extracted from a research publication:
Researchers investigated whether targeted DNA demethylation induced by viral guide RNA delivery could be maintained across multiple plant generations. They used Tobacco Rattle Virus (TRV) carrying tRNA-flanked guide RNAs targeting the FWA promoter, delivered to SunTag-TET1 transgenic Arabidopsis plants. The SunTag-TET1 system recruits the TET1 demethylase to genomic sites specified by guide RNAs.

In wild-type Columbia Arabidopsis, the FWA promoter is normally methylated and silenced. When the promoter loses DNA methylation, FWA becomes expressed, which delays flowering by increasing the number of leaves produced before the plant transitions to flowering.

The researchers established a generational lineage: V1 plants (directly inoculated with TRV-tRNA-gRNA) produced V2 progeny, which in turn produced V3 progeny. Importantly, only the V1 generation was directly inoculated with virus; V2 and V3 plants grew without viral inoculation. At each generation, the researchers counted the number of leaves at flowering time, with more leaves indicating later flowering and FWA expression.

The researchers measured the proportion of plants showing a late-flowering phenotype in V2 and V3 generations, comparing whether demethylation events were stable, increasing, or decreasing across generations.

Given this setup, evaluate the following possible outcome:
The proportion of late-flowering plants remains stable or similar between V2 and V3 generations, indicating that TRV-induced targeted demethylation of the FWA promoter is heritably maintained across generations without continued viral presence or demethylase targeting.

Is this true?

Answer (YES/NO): NO